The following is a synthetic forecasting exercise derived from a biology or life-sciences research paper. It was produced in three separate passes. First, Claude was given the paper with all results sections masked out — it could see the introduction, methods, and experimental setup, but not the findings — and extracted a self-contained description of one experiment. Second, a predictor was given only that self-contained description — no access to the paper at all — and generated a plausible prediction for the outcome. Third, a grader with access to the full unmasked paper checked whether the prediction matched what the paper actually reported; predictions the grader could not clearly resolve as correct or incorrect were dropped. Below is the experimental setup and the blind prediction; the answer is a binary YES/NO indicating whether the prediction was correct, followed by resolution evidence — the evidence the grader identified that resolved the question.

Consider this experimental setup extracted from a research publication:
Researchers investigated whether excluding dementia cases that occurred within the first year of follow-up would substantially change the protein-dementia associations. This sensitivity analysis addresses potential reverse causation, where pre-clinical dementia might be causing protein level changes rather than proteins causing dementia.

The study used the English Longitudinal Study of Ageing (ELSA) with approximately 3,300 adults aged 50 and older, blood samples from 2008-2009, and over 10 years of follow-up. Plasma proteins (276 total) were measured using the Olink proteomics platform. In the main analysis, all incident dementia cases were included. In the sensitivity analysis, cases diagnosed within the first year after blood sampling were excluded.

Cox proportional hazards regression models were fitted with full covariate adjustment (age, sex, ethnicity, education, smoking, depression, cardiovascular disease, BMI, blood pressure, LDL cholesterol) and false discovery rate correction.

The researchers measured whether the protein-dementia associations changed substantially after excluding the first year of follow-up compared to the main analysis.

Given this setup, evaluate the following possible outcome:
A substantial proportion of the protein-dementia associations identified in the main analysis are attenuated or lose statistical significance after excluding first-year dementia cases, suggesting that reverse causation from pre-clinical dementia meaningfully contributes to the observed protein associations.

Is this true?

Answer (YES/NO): NO